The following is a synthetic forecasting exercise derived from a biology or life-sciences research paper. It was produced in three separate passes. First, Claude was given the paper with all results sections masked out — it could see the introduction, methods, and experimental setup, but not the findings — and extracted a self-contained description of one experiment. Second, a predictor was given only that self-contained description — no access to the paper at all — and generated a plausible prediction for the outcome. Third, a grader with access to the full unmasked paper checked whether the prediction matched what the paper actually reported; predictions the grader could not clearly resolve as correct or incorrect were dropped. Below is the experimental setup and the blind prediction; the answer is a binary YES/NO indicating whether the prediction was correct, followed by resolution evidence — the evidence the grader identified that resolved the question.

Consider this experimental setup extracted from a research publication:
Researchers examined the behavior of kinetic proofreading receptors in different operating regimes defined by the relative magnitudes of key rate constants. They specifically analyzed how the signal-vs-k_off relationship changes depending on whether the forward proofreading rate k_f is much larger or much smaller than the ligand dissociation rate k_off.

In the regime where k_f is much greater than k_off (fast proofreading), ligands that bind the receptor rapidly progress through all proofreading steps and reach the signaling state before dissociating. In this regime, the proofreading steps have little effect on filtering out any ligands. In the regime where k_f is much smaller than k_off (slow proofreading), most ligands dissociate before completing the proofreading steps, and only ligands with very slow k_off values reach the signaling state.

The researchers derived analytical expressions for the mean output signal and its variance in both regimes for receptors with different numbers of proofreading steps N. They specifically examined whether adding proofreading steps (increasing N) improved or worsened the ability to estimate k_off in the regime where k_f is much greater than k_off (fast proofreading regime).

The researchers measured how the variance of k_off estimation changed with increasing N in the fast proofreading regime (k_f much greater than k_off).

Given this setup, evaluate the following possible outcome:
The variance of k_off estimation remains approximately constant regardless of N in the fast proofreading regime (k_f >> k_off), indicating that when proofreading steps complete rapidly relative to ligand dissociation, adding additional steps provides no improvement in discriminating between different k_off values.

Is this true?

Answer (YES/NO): NO